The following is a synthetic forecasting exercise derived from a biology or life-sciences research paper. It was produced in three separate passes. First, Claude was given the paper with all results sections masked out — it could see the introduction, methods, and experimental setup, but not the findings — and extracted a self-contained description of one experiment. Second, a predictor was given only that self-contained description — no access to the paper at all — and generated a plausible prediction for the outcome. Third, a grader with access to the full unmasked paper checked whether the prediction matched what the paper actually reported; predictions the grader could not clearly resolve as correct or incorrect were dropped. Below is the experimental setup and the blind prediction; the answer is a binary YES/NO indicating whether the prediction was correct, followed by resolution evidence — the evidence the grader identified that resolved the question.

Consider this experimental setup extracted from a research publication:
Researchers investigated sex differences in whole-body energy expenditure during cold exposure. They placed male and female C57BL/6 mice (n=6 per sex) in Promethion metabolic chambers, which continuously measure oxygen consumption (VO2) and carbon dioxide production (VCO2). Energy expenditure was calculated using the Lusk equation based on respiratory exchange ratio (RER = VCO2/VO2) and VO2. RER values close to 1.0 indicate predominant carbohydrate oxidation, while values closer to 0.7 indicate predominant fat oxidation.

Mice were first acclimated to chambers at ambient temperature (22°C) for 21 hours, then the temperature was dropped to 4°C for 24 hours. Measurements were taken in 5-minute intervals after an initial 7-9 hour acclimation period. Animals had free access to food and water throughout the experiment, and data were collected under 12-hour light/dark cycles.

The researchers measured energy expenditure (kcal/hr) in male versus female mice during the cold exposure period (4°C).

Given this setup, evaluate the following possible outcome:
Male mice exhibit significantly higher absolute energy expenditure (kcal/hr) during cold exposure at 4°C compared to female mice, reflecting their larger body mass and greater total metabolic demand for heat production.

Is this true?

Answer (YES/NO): YES